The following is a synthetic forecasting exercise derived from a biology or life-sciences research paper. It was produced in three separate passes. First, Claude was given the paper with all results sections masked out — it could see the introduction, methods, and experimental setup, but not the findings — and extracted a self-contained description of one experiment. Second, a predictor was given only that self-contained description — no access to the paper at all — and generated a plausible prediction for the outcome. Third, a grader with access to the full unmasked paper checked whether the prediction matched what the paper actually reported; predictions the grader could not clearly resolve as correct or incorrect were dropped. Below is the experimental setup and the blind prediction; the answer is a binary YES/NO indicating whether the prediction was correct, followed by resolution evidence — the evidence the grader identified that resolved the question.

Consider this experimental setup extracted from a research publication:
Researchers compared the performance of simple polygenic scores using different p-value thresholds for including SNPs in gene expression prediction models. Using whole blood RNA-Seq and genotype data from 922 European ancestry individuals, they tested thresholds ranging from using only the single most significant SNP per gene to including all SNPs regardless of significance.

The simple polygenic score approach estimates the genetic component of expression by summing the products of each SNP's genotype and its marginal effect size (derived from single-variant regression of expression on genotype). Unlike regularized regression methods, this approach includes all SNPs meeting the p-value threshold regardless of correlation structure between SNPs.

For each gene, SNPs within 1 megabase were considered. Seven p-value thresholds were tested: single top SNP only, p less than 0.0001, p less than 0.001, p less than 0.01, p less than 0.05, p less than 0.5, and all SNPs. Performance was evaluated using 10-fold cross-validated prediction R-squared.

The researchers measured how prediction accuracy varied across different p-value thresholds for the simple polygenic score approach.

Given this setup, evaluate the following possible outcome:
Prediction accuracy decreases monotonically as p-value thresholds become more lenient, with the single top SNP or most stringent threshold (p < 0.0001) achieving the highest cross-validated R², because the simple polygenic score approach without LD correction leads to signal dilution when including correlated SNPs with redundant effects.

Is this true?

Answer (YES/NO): NO